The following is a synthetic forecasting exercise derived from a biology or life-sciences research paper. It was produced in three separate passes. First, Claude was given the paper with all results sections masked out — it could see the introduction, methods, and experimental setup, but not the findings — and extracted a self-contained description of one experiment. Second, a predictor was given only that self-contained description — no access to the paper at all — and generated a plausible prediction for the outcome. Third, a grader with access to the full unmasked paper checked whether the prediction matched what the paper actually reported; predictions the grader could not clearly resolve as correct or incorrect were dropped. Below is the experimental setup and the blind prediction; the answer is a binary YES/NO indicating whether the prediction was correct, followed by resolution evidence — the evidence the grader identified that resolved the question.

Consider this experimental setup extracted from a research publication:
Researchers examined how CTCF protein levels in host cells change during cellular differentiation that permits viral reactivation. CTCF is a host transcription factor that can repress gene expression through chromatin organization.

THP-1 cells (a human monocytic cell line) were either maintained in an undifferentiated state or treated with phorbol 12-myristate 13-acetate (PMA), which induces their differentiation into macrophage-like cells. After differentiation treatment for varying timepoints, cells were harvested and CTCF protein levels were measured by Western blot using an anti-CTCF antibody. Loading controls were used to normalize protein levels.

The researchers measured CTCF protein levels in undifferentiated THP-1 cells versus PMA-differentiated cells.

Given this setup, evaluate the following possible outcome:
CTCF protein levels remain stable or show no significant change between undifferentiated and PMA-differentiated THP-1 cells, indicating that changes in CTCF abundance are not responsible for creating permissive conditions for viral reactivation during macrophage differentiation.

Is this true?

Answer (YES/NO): NO